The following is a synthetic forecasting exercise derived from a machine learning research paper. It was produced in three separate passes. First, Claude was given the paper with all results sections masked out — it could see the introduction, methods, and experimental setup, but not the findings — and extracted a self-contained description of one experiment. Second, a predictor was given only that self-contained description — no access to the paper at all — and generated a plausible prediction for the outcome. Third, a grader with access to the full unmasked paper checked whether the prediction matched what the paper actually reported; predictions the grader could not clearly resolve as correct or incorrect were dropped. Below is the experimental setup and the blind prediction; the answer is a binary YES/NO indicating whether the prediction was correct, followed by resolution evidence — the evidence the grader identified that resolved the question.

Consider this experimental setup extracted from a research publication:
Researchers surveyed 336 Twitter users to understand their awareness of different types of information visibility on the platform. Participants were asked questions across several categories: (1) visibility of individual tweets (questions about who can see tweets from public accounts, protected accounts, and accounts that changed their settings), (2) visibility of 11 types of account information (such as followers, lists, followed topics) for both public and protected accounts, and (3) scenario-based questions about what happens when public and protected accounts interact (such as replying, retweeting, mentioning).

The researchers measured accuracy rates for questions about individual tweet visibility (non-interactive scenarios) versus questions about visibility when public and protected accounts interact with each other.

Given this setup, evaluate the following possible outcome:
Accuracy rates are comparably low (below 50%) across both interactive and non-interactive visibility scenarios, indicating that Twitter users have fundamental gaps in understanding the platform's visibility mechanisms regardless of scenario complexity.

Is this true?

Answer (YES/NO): NO